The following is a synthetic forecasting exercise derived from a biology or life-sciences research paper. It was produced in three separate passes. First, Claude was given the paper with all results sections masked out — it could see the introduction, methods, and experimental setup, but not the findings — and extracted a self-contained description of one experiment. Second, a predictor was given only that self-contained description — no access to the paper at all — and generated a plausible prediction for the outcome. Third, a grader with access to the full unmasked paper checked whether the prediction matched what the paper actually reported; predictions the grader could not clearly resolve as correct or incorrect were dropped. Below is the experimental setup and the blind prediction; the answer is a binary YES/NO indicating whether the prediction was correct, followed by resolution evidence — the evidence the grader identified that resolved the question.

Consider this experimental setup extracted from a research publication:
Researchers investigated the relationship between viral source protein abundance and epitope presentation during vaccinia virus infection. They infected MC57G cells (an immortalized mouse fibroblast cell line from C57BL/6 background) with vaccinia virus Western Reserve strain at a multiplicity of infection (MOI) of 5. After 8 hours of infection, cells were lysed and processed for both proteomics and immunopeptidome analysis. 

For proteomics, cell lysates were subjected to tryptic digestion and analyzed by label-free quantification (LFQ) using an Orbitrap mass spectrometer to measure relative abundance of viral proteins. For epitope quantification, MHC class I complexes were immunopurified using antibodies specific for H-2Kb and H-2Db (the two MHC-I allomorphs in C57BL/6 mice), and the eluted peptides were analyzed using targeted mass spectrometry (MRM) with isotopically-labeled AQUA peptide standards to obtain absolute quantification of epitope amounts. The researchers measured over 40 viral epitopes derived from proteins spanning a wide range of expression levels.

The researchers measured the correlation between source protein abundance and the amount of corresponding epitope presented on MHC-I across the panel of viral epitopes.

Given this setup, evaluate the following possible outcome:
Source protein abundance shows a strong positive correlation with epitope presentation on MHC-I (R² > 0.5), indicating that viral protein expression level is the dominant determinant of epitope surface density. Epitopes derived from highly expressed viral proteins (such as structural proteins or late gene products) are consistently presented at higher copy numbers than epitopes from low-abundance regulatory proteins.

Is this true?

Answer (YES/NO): NO